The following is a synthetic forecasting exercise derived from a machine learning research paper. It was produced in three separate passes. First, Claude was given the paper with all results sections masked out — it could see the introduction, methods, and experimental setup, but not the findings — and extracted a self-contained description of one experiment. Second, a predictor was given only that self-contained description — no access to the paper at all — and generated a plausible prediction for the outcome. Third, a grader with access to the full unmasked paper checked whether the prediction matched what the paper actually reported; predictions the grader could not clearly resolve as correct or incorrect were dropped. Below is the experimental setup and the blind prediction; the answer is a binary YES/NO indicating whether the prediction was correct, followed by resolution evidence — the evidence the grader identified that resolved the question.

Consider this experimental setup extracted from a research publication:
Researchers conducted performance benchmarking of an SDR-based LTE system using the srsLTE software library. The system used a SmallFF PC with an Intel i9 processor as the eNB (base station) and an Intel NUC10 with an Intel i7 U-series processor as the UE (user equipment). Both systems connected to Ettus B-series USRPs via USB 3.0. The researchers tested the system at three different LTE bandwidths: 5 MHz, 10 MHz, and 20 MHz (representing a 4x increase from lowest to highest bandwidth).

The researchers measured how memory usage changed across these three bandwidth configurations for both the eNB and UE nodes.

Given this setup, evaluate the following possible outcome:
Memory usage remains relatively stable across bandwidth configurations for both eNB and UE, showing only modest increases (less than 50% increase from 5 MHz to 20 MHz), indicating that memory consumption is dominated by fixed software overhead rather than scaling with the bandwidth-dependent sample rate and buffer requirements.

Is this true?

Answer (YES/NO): NO